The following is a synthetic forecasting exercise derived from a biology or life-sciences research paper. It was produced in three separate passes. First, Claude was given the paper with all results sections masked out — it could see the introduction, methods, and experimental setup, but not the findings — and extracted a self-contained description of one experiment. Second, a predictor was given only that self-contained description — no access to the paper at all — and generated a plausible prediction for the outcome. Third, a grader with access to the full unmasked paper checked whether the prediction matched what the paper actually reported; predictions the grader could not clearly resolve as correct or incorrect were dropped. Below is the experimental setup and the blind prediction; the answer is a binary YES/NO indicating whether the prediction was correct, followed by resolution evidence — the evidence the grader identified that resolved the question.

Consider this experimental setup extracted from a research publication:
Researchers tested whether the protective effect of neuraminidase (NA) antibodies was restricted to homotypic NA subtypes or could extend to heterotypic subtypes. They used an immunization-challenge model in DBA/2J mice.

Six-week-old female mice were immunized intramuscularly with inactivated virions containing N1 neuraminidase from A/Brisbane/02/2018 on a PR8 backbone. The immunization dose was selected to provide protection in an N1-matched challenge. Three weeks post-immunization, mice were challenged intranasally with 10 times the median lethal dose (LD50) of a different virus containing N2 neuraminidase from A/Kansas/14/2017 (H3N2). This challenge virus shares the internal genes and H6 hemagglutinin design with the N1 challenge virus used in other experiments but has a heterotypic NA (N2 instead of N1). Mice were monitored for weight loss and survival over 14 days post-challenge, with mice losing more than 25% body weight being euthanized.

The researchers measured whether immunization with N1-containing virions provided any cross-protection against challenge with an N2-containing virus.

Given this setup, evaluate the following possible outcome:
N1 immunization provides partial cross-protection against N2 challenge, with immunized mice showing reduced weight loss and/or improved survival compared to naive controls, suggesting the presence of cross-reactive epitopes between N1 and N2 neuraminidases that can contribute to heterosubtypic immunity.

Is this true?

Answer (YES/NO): NO